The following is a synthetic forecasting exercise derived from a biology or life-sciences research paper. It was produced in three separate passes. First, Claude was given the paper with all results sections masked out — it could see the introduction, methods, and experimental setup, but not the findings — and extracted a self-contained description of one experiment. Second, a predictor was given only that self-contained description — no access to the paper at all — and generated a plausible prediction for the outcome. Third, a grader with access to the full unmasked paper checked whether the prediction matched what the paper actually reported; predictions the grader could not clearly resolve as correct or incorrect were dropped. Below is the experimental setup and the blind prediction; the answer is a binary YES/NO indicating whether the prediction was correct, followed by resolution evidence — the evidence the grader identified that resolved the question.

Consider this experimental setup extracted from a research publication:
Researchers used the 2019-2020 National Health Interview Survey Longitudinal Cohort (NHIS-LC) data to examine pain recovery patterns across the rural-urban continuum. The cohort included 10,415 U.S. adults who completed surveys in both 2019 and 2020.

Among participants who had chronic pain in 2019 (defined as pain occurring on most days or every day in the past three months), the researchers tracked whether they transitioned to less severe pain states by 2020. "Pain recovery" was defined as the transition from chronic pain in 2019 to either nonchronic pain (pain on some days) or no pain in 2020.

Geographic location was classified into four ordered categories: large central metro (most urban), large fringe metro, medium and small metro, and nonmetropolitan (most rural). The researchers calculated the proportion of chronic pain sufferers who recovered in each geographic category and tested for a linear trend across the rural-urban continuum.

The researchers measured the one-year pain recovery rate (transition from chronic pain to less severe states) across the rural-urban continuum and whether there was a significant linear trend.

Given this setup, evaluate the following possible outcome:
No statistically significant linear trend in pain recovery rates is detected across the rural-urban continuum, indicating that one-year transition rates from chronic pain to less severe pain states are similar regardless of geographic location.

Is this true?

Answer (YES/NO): NO